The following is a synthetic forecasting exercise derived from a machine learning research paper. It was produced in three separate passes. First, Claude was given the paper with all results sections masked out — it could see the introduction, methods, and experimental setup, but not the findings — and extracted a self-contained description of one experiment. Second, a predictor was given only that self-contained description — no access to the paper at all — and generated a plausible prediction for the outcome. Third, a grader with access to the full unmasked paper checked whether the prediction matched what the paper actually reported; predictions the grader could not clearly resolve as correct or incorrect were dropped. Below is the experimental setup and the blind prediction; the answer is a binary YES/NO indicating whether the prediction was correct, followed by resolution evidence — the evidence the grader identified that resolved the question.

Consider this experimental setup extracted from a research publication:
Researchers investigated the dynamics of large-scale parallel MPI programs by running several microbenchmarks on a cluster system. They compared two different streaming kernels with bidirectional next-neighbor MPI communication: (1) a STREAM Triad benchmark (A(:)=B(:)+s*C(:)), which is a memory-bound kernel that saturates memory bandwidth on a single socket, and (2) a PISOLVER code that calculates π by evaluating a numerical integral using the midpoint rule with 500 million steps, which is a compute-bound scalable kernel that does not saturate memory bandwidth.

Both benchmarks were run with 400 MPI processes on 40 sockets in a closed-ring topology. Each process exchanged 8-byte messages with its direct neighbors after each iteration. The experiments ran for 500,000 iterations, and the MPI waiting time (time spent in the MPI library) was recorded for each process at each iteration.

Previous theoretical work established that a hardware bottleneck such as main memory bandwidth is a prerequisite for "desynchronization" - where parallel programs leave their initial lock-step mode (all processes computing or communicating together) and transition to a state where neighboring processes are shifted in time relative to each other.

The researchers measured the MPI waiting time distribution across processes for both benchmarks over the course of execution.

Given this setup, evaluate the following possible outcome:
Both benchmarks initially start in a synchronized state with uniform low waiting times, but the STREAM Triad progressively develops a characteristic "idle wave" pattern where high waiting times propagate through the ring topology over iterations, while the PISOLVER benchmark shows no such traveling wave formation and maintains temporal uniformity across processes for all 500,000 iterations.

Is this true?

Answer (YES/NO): NO